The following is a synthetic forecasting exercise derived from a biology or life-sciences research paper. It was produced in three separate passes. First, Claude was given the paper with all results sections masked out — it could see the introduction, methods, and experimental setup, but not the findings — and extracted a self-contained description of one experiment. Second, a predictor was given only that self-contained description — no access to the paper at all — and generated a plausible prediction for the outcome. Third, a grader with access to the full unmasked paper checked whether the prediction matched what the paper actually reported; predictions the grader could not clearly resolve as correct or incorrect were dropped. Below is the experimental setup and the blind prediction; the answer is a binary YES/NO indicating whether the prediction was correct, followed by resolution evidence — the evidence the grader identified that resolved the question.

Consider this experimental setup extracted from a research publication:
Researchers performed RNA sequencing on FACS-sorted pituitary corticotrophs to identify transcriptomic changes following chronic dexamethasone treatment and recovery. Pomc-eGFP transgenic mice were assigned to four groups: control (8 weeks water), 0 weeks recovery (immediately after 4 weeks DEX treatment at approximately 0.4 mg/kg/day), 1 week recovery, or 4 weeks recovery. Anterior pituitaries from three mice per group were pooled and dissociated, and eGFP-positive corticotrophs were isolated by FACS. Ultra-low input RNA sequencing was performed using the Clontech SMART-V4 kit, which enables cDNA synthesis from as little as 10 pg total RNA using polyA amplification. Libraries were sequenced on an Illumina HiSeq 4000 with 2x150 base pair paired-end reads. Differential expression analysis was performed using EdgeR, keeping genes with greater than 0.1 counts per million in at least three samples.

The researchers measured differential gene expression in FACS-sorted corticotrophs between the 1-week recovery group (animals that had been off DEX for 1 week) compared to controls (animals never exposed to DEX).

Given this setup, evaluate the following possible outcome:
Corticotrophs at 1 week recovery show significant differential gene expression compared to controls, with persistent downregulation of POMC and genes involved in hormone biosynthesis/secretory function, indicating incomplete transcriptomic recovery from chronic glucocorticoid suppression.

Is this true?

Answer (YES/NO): NO